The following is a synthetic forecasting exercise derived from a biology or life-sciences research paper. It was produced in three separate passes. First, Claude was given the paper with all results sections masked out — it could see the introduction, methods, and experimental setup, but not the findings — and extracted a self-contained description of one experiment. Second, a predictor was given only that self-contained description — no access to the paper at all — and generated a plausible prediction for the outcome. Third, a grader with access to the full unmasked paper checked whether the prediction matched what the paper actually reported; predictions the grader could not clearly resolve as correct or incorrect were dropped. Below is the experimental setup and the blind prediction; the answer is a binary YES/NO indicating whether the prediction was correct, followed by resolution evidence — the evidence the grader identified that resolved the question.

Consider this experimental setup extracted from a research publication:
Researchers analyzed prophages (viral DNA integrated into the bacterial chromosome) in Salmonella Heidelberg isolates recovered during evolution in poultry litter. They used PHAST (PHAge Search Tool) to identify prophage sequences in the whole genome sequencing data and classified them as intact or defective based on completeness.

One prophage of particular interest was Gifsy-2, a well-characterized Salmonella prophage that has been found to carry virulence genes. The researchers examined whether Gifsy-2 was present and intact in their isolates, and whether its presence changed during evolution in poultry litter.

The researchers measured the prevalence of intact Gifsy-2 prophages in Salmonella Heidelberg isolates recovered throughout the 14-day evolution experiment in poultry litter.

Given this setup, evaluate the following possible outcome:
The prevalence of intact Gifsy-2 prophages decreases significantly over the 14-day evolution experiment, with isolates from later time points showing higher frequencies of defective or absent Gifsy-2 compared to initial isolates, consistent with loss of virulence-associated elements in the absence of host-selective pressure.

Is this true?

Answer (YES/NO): NO